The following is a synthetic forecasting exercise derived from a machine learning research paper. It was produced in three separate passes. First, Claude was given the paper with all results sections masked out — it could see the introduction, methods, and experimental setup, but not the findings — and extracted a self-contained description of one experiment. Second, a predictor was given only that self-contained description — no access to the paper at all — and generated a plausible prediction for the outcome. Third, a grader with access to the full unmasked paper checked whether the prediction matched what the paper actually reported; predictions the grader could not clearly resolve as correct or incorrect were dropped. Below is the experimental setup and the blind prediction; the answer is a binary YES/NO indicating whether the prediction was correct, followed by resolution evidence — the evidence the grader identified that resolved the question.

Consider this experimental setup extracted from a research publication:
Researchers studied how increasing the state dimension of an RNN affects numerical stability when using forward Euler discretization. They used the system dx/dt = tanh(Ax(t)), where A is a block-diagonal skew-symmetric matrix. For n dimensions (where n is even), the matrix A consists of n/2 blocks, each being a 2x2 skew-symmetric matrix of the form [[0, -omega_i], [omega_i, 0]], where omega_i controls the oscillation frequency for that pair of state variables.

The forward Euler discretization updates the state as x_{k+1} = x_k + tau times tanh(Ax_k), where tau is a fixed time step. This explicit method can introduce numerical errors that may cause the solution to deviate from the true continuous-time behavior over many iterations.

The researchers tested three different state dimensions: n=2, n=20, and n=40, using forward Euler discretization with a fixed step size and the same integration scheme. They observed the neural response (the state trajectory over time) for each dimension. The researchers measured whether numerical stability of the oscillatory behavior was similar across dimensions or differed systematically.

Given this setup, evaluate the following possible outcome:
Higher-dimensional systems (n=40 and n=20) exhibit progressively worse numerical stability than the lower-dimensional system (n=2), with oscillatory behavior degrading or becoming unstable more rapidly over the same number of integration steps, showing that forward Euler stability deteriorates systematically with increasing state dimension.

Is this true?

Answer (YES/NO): NO